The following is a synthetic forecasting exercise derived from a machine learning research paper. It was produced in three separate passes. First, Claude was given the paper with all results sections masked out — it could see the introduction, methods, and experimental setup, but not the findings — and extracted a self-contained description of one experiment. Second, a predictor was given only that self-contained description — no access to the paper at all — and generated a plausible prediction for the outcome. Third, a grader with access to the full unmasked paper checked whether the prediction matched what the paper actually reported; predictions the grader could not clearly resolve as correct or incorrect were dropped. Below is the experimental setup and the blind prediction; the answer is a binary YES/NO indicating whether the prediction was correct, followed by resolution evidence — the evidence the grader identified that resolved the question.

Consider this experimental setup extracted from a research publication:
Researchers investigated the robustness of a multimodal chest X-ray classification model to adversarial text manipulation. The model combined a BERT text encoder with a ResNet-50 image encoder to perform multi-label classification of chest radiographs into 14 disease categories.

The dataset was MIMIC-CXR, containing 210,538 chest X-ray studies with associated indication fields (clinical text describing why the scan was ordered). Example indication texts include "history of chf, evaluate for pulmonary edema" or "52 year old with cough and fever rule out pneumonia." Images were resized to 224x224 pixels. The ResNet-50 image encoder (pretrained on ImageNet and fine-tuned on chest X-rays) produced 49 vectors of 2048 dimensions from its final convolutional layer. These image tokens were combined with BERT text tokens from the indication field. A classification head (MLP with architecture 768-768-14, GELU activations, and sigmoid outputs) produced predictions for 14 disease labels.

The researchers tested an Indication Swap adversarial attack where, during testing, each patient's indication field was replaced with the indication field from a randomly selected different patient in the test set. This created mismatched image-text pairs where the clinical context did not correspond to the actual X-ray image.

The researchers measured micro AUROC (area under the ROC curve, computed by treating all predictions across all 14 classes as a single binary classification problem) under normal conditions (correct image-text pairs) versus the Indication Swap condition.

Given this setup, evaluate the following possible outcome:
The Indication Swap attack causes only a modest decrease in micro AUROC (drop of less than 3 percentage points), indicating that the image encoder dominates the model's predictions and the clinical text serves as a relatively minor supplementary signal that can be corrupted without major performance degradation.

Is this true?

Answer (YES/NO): NO